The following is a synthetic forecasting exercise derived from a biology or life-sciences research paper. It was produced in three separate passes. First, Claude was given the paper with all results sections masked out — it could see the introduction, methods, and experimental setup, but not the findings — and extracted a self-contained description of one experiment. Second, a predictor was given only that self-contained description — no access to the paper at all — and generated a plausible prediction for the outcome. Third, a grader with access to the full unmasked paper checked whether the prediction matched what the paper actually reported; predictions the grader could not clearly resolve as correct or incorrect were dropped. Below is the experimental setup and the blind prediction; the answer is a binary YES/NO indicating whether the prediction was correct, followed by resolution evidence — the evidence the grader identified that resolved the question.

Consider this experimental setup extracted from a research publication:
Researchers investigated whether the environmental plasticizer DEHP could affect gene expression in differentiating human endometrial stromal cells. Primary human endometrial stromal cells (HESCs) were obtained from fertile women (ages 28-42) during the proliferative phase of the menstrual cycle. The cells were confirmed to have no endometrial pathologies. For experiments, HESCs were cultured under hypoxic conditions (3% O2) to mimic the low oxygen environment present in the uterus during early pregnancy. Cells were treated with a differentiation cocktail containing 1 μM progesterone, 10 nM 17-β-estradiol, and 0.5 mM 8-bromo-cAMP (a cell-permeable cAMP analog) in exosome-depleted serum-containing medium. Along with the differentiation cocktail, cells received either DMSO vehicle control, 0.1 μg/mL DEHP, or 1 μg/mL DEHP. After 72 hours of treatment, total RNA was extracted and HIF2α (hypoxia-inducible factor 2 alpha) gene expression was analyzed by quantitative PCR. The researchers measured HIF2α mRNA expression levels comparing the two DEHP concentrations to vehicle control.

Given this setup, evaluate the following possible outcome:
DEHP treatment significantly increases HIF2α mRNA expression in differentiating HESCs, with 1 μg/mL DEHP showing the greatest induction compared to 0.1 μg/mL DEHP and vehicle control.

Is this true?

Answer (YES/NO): NO